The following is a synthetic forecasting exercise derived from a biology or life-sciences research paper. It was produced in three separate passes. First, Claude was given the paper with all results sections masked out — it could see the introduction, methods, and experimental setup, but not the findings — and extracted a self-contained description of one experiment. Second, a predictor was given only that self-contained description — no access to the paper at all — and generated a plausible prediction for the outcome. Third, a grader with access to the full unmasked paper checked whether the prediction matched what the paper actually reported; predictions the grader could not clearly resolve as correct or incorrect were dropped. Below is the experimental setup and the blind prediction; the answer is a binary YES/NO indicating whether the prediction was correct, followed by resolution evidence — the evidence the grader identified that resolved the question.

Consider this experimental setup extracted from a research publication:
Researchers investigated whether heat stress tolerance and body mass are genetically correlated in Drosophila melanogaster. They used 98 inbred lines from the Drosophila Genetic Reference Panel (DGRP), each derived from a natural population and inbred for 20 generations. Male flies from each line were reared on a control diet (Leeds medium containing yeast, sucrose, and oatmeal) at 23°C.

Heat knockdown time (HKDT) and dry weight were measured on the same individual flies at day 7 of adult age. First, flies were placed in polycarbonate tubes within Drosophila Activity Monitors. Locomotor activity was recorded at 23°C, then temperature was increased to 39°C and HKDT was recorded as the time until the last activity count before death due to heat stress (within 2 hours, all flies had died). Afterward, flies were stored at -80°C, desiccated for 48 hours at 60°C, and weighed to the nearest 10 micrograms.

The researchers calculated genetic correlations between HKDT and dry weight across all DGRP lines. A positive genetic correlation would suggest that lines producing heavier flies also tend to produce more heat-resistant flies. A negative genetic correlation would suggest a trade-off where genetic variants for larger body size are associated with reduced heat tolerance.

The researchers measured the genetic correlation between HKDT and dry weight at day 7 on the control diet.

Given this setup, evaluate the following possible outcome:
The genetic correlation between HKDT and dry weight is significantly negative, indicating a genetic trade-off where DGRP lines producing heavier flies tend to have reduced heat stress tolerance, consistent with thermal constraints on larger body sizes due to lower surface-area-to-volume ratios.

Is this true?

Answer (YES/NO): NO